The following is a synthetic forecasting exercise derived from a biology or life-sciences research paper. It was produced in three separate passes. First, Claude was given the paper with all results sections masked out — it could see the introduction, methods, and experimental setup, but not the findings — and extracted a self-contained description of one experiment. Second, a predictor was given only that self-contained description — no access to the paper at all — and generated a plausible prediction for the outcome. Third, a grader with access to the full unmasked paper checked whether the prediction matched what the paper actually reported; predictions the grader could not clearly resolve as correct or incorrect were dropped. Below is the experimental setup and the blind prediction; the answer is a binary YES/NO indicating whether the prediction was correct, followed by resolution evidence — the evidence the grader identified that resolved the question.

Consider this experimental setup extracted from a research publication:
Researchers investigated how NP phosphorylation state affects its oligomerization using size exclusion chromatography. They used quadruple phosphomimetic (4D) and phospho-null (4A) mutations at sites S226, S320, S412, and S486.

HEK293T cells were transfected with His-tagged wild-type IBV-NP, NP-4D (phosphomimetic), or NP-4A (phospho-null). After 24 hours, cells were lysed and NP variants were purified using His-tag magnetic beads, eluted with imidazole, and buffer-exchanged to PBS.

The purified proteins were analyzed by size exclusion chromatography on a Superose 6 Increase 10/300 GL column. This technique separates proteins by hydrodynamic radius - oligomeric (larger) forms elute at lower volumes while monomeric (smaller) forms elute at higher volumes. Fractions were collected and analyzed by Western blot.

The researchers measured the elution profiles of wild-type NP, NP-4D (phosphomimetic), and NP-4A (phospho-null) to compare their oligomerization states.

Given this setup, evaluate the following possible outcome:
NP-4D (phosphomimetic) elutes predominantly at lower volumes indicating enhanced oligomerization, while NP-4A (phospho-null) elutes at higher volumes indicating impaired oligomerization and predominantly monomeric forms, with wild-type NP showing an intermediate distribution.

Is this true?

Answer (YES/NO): NO